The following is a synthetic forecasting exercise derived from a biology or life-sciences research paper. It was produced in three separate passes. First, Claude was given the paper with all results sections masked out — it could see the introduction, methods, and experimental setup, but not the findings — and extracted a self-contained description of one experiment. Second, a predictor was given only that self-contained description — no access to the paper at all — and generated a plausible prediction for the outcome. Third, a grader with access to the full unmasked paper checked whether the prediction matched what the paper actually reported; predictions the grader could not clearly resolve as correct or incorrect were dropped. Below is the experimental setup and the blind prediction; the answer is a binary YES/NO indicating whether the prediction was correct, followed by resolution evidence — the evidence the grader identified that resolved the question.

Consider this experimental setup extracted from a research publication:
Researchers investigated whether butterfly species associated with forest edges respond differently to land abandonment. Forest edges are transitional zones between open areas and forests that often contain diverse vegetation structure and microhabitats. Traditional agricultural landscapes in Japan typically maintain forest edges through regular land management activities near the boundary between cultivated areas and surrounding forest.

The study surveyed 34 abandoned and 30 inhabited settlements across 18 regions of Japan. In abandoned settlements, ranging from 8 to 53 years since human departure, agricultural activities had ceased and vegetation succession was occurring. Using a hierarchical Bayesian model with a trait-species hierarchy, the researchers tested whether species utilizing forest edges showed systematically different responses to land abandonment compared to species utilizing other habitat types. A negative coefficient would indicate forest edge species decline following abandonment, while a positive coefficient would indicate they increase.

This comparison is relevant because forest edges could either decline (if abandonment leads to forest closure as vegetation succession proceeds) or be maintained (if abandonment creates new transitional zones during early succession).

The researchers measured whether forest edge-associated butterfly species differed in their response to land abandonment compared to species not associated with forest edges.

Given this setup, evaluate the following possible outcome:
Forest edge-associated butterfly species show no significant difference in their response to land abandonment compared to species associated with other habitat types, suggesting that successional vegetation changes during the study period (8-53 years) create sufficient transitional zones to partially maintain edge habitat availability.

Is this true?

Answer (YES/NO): YES